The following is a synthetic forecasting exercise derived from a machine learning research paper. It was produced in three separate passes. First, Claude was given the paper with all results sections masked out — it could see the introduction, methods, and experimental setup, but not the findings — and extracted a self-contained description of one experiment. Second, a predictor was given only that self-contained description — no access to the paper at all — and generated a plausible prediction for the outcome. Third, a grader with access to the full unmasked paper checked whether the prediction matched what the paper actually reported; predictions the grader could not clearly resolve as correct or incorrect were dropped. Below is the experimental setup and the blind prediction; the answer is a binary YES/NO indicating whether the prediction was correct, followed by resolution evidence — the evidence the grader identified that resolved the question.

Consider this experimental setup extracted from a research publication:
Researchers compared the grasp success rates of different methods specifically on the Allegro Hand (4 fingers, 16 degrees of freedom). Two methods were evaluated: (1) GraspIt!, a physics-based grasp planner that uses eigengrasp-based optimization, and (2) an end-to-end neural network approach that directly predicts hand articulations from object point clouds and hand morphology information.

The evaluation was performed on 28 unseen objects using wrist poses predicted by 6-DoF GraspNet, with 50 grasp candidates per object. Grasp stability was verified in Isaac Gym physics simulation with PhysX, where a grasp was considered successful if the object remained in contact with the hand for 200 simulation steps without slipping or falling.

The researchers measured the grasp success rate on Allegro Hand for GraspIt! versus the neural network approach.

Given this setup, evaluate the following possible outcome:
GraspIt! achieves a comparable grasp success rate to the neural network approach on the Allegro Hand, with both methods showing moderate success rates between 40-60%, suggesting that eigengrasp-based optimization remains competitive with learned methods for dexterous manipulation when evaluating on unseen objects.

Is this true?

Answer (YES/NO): NO